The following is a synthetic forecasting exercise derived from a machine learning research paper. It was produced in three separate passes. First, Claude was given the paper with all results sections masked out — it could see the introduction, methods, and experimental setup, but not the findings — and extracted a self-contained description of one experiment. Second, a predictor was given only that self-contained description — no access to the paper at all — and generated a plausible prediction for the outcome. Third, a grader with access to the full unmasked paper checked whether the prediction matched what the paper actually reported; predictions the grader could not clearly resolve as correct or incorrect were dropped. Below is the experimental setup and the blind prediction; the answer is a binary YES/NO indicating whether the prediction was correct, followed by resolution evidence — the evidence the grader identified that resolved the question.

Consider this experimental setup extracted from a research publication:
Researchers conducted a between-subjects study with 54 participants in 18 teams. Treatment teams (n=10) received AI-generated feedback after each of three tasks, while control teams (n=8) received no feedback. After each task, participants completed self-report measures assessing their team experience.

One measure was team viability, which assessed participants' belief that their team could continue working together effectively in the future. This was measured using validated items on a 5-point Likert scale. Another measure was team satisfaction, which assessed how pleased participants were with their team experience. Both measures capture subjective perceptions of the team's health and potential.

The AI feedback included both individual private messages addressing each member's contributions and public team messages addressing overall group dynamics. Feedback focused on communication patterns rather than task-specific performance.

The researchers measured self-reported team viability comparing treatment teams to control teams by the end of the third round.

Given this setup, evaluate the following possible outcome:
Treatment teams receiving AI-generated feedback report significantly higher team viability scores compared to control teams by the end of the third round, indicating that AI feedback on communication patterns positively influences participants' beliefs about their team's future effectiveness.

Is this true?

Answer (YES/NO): NO